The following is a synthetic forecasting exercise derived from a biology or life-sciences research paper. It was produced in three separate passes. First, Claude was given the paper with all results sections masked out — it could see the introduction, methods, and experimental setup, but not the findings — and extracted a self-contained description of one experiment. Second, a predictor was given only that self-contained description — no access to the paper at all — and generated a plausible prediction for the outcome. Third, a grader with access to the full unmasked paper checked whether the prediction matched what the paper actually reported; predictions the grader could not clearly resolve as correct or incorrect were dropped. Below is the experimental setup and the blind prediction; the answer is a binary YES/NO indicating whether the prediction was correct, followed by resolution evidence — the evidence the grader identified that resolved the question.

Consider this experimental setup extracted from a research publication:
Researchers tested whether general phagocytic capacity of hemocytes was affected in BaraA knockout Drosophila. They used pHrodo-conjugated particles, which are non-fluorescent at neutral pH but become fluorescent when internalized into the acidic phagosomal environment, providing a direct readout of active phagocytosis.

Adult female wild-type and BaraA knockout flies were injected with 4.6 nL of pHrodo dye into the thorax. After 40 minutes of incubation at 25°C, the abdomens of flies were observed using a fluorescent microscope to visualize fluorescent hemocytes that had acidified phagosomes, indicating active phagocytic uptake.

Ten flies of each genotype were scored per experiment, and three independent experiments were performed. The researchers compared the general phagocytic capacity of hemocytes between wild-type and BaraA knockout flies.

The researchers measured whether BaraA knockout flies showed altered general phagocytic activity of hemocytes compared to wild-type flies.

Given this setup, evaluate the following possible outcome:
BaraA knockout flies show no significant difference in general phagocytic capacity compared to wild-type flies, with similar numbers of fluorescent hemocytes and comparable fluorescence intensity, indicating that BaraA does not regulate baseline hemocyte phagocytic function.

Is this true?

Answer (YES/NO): YES